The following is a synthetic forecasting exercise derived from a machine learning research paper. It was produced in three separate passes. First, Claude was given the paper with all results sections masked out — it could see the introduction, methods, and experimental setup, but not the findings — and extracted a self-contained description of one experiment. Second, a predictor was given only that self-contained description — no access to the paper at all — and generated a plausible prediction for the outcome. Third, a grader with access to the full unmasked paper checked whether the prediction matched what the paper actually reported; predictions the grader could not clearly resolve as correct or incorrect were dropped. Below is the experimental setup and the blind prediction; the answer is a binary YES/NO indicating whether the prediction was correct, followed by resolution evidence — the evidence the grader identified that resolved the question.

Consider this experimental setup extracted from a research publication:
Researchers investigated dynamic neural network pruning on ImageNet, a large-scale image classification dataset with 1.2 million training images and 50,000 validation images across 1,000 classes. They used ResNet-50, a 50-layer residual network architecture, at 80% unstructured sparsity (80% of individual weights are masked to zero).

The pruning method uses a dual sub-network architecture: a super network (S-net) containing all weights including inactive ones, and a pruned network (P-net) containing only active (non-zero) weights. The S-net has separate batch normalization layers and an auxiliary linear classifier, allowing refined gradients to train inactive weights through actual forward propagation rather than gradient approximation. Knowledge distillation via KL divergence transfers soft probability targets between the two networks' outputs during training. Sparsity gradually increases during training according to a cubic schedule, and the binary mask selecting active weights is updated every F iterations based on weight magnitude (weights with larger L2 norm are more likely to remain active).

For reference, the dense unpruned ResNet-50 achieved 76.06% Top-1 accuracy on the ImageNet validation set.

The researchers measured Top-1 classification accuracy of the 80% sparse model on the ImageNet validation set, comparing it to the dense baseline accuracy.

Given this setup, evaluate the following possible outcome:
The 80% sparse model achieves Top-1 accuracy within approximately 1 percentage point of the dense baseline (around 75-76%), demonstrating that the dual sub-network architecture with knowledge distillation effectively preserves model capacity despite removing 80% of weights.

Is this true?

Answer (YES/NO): YES